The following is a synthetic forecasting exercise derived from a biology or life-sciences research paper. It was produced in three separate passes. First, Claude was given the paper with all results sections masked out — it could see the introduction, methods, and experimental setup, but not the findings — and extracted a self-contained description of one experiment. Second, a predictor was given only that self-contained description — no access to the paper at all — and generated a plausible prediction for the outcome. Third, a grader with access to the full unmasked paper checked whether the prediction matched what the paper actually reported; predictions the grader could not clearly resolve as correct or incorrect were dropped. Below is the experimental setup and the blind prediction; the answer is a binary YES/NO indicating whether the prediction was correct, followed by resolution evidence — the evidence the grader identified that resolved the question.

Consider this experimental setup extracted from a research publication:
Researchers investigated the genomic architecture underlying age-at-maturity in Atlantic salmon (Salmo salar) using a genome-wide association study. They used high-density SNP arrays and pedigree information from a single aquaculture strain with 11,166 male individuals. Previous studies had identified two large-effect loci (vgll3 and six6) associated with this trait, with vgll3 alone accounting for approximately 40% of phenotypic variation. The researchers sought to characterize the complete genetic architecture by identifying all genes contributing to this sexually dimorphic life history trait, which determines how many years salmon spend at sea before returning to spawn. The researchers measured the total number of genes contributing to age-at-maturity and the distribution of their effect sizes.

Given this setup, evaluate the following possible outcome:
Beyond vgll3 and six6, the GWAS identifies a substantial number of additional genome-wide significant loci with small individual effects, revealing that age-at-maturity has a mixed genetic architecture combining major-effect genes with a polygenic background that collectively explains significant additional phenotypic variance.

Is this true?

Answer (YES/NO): YES